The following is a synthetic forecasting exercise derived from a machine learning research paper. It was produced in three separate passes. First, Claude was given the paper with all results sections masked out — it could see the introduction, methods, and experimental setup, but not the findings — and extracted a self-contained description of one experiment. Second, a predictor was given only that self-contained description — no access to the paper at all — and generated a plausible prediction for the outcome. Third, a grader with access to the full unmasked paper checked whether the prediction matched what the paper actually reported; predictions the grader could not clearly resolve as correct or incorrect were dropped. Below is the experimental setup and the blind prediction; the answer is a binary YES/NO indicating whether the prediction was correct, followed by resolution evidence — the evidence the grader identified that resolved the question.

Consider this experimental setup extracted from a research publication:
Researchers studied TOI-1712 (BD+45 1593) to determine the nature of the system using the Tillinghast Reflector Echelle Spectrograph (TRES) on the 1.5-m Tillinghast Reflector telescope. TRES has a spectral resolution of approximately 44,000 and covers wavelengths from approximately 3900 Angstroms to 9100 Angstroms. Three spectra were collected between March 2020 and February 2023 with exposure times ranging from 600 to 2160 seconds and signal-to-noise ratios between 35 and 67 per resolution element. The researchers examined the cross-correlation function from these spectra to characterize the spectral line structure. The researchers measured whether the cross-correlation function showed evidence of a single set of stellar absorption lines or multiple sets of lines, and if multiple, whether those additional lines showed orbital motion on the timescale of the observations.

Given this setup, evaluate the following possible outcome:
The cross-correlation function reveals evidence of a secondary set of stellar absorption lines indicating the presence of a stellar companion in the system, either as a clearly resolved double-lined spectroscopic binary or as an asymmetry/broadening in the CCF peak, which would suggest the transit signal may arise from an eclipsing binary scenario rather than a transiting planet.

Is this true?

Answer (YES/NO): YES